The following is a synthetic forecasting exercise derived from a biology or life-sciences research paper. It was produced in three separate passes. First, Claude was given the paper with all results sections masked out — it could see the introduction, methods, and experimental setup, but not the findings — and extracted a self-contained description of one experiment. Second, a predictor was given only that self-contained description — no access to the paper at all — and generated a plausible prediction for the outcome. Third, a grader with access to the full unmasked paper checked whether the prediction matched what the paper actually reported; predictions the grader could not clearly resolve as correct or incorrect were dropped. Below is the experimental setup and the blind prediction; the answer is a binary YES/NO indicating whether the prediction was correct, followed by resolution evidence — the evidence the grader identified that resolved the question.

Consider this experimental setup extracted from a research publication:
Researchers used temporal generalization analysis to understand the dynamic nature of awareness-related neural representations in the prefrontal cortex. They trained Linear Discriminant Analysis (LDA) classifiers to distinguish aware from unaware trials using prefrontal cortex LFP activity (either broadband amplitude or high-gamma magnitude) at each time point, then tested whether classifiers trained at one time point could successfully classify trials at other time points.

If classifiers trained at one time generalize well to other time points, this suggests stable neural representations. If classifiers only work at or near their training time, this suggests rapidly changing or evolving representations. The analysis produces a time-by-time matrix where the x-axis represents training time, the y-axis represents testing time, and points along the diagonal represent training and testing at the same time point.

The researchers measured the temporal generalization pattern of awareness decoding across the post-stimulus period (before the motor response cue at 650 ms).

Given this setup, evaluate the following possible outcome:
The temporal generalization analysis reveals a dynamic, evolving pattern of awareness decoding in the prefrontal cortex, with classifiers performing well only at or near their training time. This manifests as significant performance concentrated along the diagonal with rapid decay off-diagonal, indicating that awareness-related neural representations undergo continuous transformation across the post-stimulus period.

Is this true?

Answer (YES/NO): YES